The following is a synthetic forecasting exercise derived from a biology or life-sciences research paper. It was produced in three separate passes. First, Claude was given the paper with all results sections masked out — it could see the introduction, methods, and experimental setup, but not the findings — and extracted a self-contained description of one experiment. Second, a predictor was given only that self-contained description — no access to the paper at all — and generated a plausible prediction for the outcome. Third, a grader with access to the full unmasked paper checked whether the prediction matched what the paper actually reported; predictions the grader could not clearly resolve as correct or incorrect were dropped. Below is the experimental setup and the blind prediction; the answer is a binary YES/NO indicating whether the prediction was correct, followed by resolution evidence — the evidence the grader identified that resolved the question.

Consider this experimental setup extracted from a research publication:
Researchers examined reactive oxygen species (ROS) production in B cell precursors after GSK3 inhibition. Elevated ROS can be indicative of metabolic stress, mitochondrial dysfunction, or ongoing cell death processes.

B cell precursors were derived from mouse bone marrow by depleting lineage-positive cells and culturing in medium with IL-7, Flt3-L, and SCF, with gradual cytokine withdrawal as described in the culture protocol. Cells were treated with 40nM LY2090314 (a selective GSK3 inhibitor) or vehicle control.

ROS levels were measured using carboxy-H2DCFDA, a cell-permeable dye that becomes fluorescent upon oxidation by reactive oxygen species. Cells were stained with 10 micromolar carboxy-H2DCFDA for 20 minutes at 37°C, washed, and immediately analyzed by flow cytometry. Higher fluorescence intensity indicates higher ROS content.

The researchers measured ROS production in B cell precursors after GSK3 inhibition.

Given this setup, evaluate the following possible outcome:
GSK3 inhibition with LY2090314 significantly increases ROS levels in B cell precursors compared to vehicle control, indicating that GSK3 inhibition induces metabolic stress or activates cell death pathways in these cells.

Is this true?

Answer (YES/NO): NO